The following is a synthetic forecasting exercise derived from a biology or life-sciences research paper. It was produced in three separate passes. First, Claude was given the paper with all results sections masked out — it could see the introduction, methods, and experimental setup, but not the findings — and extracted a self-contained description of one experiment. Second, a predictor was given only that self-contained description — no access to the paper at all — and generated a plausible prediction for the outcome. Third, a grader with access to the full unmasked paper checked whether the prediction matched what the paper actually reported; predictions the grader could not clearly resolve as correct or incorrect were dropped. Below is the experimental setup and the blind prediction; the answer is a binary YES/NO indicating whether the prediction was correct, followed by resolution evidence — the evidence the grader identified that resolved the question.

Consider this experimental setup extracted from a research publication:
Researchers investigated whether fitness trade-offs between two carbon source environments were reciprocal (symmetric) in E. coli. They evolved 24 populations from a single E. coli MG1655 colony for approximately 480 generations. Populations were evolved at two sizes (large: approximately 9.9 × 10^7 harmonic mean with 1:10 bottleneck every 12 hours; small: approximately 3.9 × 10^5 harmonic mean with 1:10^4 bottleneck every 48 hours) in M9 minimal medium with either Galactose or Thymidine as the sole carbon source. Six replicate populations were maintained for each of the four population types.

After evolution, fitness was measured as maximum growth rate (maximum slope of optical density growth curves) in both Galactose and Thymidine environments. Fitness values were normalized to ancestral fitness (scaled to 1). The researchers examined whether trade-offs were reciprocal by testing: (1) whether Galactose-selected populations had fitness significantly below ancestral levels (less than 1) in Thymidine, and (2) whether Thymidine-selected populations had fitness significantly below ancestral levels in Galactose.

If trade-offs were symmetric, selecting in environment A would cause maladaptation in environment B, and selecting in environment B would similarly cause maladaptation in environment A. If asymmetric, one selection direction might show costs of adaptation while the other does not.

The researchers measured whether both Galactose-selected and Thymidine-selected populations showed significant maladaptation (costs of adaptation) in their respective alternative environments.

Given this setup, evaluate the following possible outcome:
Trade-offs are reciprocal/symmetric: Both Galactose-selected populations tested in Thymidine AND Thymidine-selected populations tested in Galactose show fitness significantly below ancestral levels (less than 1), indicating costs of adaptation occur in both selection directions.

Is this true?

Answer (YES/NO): YES